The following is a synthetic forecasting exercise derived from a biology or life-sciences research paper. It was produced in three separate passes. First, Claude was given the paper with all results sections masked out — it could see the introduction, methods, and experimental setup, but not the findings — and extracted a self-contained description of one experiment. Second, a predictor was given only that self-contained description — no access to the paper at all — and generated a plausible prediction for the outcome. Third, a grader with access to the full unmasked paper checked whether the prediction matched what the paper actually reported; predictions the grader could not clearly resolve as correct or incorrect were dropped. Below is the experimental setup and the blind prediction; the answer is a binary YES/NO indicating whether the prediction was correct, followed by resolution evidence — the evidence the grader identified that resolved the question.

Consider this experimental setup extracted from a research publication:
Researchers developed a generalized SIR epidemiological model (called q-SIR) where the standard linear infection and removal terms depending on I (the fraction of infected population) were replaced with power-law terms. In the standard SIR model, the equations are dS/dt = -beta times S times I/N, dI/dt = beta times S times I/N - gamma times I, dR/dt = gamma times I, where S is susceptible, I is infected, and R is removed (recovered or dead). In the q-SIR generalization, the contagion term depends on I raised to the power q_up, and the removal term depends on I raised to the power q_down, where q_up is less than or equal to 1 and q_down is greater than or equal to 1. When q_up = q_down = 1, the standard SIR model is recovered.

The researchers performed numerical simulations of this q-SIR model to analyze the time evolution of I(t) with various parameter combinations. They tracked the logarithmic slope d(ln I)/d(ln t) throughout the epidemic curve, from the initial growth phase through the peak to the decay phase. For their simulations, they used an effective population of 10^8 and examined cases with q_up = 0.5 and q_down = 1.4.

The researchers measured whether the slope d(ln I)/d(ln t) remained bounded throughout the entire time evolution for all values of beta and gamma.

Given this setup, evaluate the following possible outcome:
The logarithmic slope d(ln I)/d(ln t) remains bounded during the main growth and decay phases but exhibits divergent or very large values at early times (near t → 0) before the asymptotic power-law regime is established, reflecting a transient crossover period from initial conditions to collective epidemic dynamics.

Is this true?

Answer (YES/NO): NO